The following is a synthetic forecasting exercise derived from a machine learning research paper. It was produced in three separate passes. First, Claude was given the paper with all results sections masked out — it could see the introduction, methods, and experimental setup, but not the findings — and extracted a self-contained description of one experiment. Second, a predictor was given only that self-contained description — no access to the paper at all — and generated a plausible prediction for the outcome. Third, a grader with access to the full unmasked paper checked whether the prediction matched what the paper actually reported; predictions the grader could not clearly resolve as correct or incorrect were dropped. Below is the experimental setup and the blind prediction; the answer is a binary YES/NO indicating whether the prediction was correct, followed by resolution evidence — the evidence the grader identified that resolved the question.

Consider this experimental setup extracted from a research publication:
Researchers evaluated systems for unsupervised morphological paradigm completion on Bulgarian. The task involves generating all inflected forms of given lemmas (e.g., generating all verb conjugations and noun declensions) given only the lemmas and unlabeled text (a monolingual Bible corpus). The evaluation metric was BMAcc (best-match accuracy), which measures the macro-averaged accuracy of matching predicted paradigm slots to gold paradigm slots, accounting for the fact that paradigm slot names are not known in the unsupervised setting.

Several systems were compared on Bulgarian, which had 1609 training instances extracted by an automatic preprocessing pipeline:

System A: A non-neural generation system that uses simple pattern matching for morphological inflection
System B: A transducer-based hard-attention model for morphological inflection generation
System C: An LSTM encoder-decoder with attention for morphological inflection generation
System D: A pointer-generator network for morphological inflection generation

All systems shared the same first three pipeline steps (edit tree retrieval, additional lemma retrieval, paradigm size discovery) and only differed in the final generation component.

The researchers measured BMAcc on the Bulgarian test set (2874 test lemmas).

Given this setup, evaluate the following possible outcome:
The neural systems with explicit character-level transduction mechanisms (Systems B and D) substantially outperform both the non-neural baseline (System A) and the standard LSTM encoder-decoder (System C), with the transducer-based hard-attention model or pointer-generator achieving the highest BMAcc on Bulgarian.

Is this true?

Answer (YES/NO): YES